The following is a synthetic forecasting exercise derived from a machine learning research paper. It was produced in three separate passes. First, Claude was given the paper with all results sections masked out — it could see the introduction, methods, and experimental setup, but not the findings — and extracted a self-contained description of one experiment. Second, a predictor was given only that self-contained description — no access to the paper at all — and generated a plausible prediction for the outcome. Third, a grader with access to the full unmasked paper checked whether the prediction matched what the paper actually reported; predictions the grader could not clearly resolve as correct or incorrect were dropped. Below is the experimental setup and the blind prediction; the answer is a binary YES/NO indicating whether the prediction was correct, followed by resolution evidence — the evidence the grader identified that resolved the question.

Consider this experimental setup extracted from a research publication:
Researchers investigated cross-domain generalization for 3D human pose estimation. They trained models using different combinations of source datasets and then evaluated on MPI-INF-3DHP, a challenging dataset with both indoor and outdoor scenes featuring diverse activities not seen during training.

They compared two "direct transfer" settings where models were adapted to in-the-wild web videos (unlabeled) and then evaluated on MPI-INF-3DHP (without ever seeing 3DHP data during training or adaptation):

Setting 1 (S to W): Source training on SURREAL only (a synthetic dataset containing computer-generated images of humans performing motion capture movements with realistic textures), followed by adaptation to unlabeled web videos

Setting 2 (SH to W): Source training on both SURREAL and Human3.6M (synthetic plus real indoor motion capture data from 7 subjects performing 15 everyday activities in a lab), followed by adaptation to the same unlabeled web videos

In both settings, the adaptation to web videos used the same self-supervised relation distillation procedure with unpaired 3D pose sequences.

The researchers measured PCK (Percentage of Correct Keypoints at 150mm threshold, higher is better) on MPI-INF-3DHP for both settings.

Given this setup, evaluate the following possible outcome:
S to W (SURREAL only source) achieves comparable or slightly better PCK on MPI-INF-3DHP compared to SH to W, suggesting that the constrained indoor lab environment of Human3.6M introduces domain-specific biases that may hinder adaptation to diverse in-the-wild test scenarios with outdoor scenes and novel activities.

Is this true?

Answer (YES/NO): NO